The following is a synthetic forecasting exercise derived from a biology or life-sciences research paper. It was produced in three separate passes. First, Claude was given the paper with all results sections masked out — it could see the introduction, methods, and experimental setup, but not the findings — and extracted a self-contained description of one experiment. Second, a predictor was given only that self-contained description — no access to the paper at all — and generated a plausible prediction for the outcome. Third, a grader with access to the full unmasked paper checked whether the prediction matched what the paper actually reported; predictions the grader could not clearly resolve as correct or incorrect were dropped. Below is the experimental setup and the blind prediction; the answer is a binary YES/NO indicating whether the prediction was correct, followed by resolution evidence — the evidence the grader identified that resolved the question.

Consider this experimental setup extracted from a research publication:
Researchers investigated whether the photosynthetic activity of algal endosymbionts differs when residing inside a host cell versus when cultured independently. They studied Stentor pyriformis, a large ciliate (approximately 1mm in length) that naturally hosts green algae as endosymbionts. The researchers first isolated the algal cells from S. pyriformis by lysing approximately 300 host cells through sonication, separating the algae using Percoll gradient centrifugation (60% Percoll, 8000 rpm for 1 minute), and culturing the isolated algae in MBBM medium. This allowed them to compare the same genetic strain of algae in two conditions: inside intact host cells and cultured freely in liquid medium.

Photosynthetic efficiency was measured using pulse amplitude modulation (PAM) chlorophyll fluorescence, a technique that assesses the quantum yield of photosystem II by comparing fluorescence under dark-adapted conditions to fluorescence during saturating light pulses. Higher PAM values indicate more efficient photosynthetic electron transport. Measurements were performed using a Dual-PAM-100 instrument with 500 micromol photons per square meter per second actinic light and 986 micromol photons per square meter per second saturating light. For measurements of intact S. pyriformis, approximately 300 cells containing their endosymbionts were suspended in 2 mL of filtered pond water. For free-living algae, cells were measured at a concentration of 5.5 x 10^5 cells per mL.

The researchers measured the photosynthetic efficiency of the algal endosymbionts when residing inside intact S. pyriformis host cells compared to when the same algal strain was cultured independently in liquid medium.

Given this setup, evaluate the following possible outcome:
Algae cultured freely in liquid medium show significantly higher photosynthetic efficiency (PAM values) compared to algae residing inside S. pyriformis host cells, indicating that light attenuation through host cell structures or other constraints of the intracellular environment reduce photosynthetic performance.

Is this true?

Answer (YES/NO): YES